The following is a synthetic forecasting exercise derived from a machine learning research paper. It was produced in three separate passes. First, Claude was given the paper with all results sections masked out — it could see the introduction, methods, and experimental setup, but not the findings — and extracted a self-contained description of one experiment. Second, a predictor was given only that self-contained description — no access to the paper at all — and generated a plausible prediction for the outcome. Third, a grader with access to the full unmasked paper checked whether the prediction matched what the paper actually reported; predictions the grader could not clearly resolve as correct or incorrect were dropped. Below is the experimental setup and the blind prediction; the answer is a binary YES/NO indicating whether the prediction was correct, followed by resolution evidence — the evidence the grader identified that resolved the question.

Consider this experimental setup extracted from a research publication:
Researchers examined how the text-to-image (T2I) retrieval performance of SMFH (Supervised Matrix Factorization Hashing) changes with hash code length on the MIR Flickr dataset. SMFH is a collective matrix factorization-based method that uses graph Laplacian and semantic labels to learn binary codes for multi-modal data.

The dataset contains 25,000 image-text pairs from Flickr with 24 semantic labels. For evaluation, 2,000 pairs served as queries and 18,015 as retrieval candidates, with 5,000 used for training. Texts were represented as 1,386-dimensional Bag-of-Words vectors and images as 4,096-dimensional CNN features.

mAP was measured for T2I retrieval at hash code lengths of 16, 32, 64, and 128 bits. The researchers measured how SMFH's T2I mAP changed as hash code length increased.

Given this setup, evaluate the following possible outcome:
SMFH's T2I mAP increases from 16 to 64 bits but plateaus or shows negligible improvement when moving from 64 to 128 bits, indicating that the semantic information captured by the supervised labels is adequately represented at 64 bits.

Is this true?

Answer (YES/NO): YES